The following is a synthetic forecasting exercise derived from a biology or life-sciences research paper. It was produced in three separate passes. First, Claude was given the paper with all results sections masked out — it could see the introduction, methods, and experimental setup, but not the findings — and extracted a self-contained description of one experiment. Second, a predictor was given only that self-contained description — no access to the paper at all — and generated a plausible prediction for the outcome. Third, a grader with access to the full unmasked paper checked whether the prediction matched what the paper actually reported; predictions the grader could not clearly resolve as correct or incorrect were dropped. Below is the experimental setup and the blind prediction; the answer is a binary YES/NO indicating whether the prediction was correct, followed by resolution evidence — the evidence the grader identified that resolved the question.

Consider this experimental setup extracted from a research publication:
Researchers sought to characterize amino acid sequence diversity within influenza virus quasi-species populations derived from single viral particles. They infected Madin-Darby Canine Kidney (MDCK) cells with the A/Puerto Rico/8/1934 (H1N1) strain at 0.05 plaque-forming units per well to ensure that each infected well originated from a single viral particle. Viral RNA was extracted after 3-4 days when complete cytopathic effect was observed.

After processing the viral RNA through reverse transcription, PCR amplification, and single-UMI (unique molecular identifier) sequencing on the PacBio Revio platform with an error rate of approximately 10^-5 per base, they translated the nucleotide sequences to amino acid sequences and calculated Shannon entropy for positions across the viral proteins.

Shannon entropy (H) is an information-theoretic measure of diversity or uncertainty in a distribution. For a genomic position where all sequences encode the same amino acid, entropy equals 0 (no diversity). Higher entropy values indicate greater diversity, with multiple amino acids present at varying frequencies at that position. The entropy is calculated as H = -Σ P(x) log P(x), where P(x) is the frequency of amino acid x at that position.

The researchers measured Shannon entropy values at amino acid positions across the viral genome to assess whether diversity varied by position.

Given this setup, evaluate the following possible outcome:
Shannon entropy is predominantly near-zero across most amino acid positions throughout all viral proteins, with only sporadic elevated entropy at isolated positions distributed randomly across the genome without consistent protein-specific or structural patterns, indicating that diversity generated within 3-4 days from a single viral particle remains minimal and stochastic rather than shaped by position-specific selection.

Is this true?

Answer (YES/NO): NO